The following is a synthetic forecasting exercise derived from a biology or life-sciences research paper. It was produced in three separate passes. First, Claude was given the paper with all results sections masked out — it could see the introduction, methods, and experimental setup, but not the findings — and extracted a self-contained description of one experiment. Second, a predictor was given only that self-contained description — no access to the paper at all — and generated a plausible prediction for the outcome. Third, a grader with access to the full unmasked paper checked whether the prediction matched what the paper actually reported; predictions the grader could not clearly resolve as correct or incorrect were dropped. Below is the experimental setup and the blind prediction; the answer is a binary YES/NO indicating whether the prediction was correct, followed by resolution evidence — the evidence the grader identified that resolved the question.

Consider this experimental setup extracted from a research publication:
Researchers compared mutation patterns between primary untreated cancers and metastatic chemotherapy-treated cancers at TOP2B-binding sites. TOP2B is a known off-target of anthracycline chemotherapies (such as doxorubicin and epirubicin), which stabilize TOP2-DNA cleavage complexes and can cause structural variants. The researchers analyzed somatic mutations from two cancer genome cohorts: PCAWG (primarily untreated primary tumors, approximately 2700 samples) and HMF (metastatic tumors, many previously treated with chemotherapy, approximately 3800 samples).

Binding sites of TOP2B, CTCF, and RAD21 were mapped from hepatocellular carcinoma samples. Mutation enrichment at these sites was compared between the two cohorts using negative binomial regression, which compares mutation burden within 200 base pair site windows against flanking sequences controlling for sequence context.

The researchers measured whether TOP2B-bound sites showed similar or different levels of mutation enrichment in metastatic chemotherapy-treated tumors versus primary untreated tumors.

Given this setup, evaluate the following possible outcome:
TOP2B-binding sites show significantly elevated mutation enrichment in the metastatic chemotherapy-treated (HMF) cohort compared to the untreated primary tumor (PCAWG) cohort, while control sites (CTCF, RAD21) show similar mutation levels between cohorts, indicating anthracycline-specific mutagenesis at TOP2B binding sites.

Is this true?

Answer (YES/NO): NO